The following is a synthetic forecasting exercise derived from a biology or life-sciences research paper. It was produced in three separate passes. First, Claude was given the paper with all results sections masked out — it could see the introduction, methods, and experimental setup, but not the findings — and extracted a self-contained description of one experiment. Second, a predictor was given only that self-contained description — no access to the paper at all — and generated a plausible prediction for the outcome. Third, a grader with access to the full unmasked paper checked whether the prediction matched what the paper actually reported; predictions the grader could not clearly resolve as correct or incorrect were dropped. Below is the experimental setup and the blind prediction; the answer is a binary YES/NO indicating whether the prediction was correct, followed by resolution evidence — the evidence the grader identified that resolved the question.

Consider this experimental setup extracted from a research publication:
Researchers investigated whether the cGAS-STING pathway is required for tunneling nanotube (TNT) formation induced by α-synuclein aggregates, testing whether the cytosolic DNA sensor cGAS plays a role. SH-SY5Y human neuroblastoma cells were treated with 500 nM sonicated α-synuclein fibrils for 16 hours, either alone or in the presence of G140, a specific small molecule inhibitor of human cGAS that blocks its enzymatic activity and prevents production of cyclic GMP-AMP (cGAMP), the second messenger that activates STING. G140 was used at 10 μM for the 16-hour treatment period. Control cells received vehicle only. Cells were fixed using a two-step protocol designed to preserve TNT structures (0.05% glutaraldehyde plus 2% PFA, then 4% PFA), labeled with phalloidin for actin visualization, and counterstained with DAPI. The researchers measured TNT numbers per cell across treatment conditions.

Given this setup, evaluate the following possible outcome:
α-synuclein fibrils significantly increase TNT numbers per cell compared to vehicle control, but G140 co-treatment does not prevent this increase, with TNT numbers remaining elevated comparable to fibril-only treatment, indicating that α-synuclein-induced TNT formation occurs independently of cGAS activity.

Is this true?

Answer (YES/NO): NO